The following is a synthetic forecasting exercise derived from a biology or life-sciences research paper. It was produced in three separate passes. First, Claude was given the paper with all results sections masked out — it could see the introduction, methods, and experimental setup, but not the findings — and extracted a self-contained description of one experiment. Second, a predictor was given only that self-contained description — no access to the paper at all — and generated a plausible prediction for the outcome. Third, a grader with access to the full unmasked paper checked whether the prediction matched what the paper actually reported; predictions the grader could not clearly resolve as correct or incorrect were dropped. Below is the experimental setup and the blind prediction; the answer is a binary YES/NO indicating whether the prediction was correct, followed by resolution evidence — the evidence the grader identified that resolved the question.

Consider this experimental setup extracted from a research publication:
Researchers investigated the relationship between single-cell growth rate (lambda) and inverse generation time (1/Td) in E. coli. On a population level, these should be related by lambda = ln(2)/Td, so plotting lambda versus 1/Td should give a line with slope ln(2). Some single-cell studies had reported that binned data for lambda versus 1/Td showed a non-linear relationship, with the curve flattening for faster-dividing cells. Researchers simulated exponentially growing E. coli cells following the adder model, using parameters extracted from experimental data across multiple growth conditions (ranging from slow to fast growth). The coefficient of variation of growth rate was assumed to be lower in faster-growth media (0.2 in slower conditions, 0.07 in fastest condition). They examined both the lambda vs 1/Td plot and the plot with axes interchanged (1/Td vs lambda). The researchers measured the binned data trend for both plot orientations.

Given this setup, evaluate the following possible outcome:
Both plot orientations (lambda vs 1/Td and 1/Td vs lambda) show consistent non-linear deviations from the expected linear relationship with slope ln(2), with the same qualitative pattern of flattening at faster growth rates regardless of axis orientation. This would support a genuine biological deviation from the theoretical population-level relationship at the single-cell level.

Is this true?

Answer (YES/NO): NO